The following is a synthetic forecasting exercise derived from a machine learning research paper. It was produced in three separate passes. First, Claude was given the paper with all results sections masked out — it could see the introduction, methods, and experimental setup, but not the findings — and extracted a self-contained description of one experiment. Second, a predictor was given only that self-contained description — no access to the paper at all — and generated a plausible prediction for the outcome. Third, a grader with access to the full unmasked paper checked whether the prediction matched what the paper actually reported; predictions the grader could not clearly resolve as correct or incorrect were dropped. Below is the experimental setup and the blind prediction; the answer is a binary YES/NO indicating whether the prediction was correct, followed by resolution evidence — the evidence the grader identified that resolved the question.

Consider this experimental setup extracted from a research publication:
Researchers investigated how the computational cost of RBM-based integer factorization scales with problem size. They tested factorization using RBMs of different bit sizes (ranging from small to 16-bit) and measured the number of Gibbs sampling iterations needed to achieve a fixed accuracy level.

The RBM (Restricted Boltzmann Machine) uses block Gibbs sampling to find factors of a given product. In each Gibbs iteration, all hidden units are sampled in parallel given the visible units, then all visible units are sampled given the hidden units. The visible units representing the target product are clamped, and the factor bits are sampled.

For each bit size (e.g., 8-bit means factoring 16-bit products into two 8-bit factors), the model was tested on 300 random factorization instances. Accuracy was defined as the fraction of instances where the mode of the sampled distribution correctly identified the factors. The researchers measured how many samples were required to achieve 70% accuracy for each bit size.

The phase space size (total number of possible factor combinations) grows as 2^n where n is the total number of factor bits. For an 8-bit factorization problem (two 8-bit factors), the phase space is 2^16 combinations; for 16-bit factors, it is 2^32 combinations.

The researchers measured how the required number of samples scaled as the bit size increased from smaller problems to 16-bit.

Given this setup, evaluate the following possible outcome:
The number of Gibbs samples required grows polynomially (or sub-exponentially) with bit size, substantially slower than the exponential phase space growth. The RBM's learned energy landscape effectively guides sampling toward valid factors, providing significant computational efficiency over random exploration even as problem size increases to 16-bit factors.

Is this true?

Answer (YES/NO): NO